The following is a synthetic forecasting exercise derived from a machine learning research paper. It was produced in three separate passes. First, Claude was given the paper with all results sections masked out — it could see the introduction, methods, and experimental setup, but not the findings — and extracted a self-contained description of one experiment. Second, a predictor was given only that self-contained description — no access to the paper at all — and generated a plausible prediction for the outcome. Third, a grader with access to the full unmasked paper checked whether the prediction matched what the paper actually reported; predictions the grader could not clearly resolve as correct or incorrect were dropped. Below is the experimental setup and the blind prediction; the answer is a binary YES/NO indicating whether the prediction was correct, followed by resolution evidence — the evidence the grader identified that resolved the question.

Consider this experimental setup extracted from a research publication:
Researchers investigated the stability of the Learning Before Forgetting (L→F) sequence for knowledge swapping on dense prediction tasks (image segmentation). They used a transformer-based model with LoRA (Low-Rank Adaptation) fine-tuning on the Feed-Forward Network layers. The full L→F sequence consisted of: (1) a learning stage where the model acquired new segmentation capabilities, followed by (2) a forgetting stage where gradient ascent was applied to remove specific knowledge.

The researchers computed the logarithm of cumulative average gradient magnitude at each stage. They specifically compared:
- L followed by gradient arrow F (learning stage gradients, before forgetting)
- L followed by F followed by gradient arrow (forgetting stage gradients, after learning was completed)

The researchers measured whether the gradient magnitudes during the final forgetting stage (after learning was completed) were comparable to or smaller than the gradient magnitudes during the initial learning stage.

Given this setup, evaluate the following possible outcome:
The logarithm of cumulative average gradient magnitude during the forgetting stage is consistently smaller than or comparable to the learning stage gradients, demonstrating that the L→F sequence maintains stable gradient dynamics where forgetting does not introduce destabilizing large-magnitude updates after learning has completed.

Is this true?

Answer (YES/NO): YES